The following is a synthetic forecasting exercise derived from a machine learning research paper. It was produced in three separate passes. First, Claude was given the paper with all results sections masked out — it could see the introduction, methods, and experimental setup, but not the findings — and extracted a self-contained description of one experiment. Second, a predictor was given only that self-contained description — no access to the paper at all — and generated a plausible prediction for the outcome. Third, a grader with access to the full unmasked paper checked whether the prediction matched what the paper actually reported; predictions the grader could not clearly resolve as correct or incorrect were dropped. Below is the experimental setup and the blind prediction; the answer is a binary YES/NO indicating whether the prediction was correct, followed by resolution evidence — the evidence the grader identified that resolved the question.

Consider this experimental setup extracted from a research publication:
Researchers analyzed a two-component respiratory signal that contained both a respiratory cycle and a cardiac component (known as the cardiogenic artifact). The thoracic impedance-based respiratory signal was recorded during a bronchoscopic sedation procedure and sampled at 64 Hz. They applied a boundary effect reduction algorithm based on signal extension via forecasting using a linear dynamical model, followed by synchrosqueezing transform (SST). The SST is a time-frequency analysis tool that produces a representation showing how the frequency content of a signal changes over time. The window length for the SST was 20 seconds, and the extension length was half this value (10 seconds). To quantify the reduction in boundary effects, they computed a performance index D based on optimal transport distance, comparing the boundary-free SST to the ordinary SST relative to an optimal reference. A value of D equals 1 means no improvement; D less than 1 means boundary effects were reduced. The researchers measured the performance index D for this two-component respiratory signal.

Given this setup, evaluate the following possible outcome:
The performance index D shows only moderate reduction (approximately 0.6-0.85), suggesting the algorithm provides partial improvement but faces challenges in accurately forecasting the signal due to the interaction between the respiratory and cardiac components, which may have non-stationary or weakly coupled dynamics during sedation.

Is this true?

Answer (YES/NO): YES